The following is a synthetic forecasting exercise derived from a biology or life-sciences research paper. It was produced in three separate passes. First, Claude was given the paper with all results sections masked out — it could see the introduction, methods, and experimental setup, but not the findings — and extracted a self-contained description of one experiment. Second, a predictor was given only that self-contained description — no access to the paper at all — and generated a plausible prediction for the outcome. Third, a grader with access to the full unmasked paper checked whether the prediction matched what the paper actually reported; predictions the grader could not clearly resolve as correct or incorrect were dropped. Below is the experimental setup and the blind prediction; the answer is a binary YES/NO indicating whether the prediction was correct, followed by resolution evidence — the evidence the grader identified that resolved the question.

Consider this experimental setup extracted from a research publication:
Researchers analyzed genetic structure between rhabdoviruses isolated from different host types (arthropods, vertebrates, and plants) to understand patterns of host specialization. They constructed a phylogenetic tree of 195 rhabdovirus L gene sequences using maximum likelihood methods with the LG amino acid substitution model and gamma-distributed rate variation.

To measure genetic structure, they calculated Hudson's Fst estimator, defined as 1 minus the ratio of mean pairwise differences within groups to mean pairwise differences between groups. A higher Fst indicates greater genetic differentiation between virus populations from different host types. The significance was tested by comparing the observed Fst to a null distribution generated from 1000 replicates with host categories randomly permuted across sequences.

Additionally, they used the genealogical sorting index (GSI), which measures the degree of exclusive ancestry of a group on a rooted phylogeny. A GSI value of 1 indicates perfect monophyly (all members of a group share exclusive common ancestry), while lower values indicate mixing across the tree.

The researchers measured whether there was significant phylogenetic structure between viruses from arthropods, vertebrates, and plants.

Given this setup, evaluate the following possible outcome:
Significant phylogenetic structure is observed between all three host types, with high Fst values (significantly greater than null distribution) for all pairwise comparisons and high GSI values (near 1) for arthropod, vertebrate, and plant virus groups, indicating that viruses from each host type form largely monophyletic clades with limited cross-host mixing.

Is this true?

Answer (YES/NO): NO